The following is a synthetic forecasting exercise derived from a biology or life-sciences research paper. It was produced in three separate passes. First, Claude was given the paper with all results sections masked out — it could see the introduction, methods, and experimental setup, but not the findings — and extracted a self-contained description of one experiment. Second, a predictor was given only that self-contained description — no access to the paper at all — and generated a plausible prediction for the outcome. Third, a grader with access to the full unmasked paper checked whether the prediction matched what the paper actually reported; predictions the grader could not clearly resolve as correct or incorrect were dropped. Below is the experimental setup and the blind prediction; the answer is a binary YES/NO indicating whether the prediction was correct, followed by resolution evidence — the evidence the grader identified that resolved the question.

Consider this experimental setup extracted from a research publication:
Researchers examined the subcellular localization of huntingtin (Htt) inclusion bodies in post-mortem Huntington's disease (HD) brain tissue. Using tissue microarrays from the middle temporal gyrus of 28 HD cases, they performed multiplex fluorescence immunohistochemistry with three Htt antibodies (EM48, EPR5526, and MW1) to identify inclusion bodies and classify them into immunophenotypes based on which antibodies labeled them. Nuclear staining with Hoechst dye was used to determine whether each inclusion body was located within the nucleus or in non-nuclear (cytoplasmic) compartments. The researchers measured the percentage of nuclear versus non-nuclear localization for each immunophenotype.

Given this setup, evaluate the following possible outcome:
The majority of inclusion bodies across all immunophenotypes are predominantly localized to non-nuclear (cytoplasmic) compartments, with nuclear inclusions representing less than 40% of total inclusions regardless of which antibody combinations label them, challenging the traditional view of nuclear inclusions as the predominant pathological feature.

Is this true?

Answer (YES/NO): NO